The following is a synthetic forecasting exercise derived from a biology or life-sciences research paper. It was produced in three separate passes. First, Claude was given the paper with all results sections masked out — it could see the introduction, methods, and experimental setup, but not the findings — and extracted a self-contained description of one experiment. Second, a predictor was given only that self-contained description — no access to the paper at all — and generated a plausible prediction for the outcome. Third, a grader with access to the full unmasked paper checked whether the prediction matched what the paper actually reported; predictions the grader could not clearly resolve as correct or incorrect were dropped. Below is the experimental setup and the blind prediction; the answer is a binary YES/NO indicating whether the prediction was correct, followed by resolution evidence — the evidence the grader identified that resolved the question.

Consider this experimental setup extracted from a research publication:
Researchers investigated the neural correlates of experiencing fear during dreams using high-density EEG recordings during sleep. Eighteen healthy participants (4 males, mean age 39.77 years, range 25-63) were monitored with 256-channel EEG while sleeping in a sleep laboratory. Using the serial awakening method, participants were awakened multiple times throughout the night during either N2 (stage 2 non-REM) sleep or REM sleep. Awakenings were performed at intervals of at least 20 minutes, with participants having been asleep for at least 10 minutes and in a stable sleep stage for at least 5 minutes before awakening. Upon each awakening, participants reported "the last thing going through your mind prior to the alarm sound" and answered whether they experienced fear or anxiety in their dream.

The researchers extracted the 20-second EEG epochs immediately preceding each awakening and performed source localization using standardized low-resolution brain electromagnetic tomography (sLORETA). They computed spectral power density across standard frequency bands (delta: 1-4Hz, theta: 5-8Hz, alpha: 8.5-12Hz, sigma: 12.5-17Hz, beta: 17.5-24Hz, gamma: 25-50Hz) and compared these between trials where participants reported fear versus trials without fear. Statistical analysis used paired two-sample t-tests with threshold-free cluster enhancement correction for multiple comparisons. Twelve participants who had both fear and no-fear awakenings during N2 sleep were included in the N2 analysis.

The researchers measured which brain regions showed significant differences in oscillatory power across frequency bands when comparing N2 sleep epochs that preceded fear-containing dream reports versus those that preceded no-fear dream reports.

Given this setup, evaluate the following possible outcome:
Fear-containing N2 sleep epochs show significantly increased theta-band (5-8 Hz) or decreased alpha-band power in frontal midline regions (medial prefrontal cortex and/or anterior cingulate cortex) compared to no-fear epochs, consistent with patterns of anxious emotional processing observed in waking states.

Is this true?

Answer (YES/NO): NO